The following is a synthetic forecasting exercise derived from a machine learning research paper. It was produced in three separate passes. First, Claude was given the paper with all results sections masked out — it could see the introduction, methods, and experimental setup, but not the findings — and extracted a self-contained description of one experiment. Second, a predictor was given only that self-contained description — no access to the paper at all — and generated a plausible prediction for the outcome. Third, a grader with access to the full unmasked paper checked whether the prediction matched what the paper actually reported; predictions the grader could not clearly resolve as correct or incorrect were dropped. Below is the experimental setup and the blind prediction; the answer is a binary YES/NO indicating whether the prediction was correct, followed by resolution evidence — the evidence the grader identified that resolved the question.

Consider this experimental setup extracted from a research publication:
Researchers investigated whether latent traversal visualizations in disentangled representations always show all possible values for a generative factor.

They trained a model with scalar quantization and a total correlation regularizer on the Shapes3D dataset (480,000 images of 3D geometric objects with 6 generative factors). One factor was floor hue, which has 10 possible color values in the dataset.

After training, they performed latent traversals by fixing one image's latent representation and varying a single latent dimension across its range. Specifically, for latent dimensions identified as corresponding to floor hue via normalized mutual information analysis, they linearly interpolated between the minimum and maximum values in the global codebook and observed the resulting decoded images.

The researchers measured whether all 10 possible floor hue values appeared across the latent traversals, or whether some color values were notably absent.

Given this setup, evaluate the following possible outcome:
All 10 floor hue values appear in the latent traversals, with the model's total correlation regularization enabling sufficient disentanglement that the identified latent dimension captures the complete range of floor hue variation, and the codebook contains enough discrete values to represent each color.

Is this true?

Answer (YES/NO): NO